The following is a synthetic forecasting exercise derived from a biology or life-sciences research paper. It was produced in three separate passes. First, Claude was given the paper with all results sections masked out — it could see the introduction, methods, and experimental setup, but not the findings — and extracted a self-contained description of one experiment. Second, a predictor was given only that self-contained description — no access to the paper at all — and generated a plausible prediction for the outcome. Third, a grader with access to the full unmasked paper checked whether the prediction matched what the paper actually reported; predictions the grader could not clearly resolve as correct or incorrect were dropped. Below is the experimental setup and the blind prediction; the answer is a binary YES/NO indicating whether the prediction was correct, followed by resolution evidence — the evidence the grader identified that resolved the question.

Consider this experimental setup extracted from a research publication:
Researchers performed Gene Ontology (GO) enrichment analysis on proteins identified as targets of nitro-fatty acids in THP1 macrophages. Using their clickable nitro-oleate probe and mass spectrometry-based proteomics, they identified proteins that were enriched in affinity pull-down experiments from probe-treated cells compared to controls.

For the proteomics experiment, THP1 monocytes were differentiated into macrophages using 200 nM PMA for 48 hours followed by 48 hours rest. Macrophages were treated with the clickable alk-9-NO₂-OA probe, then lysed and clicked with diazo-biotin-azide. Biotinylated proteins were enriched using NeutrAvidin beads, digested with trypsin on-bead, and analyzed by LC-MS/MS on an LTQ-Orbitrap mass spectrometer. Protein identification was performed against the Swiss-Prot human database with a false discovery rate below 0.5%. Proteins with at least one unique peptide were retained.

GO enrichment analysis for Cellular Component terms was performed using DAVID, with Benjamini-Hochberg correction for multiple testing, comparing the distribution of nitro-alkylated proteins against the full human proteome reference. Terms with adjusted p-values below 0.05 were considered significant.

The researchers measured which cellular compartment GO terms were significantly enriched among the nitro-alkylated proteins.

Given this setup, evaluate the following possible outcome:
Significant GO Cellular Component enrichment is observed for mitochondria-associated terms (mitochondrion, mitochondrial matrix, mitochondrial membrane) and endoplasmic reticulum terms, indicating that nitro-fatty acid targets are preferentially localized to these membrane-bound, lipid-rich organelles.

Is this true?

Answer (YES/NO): YES